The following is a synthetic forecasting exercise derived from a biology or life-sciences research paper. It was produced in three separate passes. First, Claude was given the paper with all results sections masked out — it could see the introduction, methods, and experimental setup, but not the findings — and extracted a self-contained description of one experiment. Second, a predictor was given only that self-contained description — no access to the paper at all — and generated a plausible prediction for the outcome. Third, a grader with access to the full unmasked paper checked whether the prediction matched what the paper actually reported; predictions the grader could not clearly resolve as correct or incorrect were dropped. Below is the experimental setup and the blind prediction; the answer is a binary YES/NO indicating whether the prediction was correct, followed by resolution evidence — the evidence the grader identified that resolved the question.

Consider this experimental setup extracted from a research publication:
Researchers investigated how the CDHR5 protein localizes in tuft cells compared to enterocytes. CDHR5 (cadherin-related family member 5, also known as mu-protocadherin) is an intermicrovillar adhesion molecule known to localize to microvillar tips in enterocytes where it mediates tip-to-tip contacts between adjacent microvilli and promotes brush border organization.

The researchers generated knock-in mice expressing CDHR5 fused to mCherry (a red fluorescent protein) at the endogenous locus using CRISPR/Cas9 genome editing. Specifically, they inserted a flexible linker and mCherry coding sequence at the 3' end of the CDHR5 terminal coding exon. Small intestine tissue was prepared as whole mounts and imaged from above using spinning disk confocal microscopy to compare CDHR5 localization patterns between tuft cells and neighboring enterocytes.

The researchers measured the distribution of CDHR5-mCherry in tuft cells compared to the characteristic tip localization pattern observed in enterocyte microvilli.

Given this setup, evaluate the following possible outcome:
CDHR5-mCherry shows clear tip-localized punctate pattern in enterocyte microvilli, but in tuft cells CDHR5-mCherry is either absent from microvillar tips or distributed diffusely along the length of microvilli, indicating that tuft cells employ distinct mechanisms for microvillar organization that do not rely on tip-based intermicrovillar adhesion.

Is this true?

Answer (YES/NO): NO